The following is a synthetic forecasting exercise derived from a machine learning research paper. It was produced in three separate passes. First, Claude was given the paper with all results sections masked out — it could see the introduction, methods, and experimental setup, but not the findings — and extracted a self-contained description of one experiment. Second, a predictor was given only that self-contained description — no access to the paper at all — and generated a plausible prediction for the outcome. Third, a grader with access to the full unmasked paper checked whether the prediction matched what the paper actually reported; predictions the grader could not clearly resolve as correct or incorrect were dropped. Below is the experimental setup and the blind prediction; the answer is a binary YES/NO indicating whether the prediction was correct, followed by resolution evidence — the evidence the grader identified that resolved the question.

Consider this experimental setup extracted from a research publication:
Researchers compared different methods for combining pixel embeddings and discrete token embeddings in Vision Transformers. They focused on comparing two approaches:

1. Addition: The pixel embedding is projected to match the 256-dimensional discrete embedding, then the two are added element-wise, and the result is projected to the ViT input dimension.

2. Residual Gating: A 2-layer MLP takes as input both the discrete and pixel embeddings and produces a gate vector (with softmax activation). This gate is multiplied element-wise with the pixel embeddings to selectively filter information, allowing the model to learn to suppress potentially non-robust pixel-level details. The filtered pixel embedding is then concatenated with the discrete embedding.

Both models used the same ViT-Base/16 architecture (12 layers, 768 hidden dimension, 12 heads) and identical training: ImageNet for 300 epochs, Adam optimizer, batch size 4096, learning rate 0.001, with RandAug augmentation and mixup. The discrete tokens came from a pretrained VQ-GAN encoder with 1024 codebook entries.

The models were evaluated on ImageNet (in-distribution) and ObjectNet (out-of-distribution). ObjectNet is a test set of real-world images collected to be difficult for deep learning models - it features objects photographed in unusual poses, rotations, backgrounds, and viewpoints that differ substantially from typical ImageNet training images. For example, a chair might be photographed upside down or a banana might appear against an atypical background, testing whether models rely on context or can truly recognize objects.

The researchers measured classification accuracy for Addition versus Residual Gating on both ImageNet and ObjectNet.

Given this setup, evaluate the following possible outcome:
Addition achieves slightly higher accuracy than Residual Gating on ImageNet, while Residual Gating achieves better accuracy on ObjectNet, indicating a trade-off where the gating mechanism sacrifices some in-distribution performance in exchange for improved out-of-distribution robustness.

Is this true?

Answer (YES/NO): NO